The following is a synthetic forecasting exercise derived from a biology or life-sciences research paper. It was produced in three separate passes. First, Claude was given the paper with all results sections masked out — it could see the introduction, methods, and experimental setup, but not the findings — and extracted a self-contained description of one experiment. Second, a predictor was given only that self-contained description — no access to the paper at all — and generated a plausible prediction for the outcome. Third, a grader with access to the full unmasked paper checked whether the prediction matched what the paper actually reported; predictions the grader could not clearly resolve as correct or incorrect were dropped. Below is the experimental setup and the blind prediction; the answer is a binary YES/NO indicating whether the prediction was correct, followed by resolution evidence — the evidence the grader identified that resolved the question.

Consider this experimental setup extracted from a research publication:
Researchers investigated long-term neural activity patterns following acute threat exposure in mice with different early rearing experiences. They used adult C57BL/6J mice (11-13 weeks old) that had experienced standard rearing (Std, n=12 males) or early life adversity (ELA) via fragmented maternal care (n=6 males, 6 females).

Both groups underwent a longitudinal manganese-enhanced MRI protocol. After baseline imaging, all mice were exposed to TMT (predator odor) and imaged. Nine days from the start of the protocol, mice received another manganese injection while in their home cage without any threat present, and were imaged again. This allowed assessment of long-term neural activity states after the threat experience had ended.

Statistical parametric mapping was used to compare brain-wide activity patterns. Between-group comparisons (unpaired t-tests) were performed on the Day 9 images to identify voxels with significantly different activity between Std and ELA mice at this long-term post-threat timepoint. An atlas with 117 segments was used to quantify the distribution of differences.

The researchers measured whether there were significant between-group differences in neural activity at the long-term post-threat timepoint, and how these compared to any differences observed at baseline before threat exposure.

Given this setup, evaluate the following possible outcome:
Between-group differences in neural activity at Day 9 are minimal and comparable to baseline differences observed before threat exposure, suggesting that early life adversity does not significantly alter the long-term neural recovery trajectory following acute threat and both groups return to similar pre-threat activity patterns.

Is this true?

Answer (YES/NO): NO